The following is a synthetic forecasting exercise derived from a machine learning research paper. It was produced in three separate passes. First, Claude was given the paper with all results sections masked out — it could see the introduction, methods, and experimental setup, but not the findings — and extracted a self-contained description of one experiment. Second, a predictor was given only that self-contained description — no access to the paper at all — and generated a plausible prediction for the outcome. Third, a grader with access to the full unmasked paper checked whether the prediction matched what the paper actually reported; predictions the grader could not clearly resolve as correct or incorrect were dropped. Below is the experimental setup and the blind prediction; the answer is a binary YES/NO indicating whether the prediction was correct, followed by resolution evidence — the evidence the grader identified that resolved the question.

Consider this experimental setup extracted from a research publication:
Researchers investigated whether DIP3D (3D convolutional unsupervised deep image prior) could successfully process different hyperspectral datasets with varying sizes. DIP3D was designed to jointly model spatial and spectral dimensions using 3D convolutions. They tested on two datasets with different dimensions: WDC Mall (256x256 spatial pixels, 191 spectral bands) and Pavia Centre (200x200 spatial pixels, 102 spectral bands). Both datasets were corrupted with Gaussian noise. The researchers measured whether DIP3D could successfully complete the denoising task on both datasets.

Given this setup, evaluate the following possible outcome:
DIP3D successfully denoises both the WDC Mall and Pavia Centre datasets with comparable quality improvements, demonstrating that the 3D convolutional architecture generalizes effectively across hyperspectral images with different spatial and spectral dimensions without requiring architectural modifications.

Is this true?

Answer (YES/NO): NO